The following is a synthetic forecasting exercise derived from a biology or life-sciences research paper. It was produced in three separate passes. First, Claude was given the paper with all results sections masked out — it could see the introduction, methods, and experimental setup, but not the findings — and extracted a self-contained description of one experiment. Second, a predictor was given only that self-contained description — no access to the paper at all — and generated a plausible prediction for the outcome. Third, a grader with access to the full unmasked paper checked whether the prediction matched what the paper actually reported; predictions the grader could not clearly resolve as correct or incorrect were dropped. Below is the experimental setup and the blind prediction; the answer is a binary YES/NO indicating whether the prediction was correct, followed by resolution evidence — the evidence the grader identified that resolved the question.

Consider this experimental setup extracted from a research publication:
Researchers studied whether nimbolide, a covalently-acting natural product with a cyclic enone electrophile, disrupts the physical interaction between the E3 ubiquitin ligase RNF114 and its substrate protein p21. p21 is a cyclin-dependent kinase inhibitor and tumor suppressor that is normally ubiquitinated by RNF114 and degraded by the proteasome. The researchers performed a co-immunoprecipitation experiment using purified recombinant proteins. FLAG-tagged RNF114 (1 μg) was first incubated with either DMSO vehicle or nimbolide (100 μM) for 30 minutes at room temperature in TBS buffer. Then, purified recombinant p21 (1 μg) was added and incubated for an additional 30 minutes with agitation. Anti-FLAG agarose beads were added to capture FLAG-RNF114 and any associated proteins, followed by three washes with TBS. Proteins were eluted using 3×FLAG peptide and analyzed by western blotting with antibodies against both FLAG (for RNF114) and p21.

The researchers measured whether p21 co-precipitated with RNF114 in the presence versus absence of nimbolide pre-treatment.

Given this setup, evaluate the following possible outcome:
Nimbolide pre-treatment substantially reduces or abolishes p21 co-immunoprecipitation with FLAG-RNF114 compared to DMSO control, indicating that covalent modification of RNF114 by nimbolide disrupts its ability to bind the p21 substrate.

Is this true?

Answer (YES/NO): YES